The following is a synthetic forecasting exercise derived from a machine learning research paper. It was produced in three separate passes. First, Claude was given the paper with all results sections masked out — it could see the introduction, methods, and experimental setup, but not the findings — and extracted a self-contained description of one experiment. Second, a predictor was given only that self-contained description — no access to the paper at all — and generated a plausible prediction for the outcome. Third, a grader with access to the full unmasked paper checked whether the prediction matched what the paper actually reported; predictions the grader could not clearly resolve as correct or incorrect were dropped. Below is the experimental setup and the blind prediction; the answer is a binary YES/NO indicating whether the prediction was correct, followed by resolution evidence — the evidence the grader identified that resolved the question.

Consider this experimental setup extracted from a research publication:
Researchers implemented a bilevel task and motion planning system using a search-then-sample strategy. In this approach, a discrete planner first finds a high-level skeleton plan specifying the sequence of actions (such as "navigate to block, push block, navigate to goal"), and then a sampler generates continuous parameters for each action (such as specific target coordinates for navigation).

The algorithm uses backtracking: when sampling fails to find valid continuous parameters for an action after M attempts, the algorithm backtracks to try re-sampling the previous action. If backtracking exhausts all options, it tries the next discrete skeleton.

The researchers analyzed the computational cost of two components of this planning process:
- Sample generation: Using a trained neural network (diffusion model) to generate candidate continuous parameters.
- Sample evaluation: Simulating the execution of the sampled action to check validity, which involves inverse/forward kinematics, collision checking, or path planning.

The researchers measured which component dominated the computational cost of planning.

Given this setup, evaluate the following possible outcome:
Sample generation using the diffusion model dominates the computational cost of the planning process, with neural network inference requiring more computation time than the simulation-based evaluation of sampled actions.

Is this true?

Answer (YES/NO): NO